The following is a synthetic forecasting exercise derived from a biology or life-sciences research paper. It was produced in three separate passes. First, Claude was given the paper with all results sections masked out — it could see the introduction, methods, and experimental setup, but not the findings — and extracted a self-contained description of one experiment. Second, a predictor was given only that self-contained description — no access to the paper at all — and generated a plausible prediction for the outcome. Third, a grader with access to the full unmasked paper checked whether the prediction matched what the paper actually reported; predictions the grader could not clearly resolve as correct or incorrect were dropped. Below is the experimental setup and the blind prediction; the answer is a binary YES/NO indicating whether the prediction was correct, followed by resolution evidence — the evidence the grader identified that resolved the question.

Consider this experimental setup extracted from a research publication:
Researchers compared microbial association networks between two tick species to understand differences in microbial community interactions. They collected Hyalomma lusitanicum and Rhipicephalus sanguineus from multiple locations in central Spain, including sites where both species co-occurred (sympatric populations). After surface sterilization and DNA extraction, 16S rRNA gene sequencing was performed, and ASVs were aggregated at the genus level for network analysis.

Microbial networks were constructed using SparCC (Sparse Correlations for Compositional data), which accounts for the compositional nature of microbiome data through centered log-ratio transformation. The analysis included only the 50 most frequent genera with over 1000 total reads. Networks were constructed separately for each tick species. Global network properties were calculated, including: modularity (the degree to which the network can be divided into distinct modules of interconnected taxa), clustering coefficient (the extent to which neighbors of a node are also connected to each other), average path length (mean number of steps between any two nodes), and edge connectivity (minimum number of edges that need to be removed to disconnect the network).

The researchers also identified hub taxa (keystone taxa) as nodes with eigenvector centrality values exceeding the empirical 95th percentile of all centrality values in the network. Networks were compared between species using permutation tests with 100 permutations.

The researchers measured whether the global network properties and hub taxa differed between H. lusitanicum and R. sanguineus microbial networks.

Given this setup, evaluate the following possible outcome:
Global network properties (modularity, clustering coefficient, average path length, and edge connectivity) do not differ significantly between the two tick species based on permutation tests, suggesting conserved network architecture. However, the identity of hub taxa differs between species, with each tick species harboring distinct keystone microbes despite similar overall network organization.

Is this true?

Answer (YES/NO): NO